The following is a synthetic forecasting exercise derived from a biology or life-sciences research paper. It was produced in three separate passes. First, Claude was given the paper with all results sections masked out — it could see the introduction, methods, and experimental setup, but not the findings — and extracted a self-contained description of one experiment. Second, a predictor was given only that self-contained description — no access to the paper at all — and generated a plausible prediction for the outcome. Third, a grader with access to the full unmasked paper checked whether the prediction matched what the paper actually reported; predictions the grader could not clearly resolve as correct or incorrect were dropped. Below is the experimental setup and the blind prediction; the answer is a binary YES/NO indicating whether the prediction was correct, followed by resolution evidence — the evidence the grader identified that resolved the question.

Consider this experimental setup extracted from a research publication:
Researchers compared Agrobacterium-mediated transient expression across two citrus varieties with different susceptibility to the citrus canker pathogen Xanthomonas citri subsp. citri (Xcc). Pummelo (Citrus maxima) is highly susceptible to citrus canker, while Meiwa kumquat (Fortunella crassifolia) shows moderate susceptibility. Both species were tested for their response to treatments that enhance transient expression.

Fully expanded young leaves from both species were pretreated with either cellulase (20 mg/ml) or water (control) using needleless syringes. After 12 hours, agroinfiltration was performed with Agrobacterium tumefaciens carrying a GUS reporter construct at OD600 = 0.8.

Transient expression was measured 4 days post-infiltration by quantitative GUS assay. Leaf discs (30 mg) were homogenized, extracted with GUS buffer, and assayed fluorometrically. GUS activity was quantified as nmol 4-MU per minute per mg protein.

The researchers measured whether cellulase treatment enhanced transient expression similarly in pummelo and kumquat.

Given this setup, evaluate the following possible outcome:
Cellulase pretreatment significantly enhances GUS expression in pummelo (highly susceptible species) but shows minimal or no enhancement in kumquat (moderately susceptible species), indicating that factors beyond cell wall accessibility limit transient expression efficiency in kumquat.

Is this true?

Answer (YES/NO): NO